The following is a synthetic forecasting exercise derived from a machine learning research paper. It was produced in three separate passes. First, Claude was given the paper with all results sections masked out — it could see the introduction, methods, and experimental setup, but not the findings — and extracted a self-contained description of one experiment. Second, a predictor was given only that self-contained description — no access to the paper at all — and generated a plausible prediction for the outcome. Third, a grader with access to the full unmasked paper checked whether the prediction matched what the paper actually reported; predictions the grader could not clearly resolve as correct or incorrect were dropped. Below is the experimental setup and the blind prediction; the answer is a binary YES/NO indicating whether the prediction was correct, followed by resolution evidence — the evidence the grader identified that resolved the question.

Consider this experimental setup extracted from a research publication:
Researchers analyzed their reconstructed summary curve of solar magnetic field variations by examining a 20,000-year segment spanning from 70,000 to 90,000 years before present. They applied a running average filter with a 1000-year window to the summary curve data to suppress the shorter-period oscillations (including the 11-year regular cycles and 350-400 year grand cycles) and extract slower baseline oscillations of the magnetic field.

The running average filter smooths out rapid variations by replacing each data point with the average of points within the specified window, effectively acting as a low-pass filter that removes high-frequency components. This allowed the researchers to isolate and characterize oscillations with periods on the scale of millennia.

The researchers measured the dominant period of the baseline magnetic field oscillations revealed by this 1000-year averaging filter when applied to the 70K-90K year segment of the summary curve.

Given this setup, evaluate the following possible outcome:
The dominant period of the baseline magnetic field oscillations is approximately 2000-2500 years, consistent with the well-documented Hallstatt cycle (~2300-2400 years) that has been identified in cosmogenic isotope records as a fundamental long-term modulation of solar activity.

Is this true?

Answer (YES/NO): NO